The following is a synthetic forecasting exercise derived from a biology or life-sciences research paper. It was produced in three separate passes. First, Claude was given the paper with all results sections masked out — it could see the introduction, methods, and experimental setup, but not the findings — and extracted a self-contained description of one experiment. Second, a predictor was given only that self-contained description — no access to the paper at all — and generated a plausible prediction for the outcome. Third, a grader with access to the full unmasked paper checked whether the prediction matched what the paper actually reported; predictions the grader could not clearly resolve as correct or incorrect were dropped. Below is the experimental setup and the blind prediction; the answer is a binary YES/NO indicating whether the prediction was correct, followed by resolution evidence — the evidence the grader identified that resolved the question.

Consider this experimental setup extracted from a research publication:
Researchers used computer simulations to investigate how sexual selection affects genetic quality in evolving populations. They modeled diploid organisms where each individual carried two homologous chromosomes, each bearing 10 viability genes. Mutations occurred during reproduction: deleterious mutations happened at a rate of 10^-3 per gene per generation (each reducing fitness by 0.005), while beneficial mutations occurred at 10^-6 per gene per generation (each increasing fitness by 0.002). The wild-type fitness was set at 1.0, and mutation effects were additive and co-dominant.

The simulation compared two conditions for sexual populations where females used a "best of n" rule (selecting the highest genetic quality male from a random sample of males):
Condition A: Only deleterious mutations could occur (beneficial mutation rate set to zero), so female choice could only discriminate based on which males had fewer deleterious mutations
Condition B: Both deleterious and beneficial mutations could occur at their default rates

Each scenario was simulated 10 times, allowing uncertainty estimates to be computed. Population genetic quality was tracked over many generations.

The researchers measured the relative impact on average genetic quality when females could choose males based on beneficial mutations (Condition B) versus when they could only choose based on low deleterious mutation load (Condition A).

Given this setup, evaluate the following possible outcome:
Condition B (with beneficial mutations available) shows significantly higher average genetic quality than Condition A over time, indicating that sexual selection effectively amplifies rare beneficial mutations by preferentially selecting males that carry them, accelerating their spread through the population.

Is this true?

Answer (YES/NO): YES